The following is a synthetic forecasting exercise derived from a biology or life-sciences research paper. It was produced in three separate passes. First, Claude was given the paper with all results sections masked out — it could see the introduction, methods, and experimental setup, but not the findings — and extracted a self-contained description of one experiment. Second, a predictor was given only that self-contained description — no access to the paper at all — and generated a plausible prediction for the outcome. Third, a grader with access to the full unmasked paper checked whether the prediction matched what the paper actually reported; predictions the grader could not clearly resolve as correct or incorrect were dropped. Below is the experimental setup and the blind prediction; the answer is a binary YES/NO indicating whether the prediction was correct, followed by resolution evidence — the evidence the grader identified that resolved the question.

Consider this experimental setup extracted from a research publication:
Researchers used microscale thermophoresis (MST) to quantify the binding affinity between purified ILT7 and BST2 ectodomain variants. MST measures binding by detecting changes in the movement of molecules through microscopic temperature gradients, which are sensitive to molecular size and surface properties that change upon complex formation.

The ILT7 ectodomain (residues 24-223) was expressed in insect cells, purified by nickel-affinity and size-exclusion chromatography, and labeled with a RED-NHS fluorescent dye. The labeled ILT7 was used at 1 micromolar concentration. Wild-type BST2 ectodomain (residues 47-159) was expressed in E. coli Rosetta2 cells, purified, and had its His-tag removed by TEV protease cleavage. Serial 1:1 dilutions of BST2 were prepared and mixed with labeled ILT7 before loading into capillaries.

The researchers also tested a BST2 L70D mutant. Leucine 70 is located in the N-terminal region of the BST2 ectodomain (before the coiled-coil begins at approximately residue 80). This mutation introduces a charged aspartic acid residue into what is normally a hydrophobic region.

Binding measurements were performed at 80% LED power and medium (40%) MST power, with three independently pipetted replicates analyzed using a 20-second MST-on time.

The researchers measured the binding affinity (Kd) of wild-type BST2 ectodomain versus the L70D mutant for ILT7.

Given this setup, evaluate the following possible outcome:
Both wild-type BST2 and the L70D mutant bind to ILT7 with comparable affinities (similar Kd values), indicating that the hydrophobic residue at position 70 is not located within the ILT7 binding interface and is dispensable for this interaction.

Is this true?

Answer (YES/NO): YES